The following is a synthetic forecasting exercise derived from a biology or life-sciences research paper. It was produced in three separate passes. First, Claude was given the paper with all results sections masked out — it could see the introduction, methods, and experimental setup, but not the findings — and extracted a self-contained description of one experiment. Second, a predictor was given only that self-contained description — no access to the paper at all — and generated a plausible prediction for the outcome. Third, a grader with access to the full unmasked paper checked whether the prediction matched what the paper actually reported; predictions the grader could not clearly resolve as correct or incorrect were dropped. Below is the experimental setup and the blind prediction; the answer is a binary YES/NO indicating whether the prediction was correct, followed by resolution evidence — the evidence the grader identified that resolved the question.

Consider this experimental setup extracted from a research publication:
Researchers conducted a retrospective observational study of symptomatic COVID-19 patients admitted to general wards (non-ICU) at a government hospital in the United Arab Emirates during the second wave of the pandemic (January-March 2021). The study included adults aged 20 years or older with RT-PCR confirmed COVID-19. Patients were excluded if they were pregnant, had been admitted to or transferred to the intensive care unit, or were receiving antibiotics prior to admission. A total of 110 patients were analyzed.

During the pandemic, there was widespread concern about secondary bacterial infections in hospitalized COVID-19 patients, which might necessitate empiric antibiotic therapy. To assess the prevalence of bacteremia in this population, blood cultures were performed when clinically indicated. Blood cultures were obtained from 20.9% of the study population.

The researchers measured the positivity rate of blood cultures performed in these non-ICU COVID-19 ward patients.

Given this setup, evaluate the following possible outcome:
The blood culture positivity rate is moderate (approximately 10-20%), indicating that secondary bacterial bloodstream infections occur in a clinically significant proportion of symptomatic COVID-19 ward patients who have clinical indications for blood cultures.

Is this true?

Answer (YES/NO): NO